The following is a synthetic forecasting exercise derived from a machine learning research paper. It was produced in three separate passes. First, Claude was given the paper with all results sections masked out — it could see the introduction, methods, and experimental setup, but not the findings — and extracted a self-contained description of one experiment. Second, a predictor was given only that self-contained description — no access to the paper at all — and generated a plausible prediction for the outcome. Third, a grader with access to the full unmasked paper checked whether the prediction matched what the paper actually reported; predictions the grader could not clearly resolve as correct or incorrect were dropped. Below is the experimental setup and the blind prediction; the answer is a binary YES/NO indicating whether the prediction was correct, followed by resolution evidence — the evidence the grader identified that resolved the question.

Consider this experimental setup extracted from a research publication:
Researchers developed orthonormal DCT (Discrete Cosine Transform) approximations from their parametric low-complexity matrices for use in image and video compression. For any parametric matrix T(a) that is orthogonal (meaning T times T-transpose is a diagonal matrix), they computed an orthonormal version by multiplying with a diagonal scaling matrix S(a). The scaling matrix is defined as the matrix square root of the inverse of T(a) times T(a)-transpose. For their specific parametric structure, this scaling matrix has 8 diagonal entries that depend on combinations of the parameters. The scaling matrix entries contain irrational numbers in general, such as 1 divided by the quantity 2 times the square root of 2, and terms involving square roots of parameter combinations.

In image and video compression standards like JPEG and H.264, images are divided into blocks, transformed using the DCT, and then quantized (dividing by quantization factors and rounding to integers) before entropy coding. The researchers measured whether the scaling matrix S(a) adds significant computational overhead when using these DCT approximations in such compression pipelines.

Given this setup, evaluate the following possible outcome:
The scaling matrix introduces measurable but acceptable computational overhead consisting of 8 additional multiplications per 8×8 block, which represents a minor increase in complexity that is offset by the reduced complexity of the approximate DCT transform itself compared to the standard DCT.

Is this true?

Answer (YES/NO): NO